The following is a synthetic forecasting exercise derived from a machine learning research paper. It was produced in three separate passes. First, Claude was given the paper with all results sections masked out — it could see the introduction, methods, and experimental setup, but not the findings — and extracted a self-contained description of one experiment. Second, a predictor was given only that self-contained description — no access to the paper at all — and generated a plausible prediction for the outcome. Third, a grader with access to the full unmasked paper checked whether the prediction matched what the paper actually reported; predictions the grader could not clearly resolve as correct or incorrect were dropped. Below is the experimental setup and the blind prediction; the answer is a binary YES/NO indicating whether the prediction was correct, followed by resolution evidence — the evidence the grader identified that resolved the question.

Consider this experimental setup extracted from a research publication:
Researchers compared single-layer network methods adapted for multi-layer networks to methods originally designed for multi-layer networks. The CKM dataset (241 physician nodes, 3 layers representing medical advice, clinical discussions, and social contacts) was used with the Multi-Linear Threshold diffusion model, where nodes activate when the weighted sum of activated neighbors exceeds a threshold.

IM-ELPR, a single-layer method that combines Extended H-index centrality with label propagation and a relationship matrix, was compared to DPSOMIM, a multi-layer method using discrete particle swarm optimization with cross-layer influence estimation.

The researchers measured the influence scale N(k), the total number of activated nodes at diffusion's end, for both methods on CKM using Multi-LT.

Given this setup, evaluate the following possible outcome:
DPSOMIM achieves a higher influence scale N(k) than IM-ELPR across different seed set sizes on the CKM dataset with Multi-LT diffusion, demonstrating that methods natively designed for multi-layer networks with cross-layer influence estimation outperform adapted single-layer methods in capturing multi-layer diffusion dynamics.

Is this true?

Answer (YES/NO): NO